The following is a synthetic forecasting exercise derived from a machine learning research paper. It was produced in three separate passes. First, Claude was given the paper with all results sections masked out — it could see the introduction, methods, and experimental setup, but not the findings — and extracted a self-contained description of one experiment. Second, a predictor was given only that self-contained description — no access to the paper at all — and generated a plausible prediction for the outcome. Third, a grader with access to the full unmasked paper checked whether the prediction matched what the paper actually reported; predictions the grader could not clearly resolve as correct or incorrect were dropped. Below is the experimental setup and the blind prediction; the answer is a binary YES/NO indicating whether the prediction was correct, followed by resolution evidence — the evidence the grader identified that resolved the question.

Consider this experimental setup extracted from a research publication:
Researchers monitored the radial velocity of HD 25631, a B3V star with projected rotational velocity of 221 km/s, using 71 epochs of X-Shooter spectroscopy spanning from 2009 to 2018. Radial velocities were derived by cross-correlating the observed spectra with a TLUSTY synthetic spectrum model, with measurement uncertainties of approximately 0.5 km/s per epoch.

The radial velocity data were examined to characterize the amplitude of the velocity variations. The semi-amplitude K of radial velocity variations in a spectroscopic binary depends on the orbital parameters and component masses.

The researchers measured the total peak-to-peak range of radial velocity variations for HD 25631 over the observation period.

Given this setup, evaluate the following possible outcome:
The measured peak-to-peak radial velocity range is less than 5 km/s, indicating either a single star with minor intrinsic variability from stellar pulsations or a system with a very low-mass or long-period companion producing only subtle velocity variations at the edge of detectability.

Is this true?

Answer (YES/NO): NO